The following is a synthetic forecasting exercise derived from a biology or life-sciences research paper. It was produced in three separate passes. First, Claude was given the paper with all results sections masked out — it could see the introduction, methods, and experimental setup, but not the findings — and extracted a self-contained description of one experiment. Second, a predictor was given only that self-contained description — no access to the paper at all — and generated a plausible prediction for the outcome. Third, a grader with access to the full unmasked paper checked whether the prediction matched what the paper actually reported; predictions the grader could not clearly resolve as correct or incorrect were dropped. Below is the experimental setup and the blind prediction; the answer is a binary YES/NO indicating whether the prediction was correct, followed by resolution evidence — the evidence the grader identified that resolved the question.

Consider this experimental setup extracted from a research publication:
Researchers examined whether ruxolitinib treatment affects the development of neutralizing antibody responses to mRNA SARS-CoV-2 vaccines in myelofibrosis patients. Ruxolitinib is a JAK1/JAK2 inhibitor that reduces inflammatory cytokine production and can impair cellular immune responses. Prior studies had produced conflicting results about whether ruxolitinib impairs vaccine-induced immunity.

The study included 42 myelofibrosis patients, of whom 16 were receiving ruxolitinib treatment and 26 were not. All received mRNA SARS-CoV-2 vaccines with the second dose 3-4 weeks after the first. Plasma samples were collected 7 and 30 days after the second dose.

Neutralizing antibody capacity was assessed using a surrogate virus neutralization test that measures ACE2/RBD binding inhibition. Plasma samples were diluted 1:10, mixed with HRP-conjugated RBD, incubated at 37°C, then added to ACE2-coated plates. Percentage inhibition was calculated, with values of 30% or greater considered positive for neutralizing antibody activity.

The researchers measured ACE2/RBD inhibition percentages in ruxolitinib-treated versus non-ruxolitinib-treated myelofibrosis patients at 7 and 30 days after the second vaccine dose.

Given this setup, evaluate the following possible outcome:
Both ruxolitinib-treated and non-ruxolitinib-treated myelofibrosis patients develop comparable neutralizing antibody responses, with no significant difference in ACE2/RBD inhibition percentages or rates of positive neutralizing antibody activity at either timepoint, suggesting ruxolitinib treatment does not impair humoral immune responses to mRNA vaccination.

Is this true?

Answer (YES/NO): NO